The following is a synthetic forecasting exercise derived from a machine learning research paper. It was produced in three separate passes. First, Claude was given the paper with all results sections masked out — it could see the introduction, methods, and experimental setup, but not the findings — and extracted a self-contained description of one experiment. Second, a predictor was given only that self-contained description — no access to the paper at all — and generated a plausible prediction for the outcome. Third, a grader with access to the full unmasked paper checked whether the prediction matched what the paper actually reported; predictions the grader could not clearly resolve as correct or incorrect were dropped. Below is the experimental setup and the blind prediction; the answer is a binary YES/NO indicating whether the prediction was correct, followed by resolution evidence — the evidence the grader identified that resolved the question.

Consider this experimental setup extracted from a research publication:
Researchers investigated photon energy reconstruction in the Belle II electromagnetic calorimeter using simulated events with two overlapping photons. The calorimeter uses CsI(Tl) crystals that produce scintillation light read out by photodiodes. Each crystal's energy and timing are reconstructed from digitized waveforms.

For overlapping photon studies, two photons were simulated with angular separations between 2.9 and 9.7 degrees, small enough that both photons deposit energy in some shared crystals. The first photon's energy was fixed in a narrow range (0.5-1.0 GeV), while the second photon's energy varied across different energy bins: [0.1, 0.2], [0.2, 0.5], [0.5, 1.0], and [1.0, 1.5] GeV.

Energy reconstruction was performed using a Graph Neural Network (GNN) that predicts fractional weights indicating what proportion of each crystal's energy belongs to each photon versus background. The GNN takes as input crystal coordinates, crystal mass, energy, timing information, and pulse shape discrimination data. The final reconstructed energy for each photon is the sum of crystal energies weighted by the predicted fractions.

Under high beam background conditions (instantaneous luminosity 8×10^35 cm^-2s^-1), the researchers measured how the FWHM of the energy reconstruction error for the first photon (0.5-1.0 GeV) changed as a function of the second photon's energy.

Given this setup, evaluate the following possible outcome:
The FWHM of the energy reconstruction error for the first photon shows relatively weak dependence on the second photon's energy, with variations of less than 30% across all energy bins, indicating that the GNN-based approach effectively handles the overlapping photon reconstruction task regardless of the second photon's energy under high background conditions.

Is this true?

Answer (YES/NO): YES